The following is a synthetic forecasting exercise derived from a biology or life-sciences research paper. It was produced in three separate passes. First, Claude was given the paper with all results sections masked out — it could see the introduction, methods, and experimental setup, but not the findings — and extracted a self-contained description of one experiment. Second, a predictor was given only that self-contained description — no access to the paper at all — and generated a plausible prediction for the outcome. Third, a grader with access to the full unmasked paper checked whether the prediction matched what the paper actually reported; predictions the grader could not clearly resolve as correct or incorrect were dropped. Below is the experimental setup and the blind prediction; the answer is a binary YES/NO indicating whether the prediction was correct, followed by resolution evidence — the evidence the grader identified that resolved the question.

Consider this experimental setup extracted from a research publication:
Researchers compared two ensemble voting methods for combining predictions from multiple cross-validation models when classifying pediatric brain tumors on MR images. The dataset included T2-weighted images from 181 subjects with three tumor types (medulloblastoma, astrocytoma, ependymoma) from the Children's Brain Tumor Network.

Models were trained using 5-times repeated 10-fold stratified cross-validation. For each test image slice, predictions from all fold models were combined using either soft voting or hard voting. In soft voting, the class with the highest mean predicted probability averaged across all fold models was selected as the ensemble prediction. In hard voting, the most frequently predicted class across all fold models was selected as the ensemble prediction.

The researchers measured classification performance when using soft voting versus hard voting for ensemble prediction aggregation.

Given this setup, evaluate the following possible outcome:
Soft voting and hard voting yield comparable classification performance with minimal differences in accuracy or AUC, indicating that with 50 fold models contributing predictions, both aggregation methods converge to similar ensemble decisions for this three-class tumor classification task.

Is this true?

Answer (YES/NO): NO